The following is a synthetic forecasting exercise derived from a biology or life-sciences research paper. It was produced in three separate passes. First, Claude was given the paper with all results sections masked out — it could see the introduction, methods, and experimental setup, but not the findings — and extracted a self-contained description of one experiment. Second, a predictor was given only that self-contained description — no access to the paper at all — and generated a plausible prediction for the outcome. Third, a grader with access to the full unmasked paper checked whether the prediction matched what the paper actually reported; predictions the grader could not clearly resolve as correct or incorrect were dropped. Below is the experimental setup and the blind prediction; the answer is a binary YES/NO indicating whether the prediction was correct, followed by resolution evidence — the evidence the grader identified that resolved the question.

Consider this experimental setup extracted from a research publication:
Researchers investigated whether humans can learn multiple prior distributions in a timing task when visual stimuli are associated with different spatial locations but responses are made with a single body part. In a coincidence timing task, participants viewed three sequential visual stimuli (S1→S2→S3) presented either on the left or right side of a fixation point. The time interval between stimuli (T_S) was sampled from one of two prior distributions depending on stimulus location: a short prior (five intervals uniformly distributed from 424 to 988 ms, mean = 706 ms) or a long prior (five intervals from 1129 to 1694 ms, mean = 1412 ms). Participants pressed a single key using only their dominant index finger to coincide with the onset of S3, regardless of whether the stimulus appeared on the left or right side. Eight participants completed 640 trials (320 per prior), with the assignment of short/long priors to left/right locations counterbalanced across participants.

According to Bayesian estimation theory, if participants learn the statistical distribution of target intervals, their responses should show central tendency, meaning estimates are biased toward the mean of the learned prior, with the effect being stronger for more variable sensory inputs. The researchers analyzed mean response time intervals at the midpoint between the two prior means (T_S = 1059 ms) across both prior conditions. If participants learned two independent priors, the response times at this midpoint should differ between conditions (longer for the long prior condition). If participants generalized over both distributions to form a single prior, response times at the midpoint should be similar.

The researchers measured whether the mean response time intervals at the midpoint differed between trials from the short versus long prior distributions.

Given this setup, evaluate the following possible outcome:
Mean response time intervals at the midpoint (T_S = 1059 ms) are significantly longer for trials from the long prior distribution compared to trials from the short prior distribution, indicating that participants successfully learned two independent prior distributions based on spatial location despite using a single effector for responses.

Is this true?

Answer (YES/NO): NO